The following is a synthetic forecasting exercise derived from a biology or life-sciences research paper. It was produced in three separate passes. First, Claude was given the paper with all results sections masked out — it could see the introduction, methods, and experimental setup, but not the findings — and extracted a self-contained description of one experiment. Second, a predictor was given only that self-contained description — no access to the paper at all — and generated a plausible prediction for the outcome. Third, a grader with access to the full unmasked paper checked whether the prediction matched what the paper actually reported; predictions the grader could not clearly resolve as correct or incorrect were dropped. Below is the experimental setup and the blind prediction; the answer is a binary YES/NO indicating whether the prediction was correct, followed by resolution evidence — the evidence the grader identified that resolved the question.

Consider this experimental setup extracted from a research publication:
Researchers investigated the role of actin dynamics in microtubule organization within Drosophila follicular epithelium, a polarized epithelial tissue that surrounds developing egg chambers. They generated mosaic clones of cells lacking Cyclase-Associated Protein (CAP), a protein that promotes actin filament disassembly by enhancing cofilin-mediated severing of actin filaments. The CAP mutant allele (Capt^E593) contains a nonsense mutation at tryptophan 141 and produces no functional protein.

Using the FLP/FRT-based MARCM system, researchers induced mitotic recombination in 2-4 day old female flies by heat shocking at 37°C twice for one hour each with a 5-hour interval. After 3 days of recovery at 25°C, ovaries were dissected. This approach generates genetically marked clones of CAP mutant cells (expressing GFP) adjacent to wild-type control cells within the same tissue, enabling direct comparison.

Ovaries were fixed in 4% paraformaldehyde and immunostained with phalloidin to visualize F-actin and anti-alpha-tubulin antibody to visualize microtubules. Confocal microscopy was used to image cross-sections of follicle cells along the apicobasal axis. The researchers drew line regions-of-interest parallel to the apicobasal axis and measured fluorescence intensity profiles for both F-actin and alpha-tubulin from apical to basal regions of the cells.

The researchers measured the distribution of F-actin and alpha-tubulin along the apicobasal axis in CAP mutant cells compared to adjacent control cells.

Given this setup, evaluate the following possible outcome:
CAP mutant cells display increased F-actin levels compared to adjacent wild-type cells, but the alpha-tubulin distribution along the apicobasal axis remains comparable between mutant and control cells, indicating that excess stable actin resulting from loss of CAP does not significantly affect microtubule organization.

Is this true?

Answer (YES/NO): NO